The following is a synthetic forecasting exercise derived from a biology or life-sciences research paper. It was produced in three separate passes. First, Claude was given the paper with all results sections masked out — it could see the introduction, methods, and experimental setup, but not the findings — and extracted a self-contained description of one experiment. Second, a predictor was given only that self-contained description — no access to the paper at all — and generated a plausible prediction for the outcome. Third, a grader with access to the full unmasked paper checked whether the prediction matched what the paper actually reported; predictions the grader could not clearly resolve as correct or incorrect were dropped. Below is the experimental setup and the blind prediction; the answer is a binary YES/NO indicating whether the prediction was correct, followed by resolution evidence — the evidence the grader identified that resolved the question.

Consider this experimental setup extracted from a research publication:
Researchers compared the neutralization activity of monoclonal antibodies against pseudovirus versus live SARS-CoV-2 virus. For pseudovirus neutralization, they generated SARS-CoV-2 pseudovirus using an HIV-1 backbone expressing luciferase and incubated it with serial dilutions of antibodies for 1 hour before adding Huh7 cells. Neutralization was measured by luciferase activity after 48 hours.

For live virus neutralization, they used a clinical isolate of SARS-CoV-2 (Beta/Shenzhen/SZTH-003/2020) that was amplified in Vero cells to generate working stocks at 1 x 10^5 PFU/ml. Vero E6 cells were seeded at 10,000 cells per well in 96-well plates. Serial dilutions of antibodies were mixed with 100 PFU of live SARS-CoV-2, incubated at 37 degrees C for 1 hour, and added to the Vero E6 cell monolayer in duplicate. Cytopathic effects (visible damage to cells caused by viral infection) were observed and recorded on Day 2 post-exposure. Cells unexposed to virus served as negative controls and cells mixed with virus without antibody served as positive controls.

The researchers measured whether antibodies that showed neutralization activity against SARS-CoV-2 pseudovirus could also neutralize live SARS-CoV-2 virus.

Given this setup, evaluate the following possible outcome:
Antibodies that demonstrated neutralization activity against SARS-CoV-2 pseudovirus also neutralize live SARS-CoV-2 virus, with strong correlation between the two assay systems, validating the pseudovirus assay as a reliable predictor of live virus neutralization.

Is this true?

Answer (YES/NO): YES